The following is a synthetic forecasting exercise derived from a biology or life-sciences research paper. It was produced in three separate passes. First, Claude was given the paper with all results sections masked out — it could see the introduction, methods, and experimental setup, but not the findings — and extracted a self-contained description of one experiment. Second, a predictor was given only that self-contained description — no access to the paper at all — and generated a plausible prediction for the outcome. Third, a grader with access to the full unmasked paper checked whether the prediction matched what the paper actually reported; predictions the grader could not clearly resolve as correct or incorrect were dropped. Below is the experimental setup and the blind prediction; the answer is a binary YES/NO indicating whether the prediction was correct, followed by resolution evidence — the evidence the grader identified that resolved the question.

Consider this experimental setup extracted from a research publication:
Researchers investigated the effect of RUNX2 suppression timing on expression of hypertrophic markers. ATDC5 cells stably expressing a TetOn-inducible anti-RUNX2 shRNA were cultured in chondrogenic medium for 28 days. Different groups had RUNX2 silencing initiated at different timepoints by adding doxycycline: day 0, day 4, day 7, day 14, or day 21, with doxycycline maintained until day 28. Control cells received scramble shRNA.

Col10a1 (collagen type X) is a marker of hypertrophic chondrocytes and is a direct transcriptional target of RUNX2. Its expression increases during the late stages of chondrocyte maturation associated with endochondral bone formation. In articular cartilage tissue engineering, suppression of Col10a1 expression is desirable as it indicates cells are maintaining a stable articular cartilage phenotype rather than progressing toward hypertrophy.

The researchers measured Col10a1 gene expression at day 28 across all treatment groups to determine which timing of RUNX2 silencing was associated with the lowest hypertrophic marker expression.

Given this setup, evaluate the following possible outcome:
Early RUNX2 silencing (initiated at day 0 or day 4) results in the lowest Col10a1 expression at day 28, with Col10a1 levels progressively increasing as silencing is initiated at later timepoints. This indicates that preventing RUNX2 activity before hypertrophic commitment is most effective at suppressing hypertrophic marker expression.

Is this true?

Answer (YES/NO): NO